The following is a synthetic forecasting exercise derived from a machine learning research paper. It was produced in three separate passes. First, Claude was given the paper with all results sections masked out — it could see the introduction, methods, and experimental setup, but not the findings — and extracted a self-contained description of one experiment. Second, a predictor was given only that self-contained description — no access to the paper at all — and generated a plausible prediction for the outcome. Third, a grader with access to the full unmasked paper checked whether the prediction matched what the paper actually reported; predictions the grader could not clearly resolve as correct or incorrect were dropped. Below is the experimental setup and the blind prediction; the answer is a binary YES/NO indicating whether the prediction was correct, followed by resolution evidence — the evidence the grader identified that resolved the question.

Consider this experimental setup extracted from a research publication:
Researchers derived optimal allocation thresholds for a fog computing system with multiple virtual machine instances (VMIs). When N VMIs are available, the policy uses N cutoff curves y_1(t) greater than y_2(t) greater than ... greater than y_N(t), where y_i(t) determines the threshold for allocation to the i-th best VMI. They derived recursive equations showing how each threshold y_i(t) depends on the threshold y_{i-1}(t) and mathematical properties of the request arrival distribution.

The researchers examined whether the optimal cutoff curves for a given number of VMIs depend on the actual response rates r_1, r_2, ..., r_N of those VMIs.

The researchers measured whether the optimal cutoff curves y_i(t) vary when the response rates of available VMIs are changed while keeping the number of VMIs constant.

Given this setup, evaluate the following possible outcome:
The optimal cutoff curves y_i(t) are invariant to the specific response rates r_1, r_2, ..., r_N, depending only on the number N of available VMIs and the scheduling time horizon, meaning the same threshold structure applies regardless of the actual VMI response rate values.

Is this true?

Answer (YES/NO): YES